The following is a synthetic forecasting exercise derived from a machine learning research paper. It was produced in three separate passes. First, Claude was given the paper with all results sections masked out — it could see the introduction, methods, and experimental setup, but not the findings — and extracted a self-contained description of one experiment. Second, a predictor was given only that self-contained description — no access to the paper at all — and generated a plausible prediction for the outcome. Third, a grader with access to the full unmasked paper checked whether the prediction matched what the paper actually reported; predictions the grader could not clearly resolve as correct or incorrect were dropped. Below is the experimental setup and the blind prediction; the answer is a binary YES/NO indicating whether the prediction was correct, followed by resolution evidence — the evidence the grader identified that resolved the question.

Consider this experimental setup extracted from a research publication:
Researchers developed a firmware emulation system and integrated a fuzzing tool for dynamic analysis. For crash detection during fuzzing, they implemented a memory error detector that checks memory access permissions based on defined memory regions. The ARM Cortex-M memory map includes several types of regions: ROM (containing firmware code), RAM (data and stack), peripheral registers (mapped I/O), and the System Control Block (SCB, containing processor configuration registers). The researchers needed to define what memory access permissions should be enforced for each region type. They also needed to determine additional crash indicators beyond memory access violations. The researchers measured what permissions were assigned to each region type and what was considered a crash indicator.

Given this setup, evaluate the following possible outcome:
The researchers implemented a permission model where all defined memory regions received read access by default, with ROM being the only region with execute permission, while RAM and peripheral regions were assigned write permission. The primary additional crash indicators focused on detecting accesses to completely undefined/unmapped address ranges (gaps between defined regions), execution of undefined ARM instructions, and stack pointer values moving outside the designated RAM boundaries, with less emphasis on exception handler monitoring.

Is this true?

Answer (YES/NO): NO